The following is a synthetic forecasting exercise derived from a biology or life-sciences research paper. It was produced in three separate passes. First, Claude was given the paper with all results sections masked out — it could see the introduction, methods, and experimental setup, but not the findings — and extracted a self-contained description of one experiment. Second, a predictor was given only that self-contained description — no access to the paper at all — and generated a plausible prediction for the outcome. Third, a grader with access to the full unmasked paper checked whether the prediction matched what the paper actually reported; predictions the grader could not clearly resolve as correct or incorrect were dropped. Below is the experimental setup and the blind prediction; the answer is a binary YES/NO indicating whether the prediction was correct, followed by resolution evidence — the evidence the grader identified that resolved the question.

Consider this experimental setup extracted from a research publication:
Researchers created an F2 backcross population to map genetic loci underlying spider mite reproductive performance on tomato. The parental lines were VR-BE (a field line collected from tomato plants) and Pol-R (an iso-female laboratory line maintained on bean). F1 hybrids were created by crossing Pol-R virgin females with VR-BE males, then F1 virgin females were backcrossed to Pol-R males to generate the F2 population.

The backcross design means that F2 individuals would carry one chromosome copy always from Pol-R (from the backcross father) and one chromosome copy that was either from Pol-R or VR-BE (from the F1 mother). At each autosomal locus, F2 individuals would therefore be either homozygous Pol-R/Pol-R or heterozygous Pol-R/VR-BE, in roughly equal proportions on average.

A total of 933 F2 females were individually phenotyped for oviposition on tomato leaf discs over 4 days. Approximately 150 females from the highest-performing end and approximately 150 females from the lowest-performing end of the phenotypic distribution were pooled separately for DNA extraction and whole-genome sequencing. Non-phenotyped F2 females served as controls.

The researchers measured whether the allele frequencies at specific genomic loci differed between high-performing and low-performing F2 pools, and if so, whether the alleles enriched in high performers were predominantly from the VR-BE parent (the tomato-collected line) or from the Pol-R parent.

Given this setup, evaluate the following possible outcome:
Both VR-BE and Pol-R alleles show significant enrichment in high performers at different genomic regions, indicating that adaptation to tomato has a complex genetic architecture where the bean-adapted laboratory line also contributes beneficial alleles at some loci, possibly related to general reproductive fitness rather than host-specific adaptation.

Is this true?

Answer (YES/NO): NO